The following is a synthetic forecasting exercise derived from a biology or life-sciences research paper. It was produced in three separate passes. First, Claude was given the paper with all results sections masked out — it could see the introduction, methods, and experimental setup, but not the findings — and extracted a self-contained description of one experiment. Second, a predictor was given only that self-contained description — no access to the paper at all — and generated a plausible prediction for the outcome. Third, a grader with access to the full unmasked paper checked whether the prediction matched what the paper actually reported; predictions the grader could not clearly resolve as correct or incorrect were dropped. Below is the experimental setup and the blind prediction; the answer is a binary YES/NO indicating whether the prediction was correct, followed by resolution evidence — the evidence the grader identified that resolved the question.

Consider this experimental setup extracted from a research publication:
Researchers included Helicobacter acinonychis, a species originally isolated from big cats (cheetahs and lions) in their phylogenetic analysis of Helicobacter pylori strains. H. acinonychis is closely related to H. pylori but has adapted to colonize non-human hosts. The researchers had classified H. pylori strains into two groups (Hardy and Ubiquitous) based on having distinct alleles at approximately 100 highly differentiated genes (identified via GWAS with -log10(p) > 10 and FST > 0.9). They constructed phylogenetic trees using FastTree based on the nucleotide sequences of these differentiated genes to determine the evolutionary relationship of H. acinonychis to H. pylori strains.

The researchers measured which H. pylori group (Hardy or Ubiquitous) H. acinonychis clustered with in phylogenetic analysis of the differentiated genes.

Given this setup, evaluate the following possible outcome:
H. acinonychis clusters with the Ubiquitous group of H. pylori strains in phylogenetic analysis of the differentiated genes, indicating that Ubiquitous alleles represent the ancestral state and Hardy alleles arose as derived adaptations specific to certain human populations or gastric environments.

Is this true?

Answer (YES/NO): NO